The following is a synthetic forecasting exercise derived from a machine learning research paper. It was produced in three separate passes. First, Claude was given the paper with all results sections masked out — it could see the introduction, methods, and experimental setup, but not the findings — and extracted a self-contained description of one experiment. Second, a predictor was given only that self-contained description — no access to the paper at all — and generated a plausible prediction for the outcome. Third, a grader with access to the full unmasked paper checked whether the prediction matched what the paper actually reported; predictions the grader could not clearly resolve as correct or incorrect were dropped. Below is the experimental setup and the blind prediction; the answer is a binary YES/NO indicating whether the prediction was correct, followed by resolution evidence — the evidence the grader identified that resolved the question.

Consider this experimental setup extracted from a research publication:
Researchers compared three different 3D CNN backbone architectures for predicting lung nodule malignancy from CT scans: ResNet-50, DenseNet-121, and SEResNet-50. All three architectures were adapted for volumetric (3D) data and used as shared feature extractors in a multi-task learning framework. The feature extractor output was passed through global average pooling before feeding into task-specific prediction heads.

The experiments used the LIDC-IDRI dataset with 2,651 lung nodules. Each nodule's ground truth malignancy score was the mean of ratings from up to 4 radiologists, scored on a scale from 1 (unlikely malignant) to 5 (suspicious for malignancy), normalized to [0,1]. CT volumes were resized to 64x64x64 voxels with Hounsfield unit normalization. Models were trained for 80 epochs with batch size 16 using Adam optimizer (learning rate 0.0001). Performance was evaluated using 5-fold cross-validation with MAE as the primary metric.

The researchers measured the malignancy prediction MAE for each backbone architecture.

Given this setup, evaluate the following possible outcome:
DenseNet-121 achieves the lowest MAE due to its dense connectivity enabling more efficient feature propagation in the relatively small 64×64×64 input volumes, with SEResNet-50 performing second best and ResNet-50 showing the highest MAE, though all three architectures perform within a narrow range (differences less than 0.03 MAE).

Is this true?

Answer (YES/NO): YES